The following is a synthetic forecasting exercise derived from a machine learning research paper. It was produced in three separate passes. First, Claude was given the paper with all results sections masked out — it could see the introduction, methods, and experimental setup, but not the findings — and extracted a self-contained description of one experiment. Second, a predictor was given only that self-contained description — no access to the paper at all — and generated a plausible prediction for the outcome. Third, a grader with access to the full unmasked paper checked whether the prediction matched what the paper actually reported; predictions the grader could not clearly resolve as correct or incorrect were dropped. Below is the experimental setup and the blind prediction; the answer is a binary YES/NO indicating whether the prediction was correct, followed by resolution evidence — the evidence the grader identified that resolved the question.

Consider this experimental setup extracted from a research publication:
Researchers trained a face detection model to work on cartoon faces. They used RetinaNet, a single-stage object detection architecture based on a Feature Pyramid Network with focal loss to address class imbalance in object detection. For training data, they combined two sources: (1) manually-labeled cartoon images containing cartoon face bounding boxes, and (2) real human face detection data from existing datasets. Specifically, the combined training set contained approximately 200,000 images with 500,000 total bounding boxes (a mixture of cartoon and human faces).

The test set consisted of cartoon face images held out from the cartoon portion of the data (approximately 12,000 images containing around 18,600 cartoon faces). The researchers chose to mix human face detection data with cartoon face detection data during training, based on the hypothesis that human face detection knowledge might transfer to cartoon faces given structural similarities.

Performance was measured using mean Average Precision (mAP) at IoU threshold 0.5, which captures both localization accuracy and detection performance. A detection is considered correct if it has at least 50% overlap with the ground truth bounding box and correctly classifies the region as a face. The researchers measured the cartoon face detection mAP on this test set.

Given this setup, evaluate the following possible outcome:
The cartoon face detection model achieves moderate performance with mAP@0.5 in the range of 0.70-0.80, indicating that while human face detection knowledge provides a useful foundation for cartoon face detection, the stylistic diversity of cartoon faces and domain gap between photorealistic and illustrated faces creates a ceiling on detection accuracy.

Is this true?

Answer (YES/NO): NO